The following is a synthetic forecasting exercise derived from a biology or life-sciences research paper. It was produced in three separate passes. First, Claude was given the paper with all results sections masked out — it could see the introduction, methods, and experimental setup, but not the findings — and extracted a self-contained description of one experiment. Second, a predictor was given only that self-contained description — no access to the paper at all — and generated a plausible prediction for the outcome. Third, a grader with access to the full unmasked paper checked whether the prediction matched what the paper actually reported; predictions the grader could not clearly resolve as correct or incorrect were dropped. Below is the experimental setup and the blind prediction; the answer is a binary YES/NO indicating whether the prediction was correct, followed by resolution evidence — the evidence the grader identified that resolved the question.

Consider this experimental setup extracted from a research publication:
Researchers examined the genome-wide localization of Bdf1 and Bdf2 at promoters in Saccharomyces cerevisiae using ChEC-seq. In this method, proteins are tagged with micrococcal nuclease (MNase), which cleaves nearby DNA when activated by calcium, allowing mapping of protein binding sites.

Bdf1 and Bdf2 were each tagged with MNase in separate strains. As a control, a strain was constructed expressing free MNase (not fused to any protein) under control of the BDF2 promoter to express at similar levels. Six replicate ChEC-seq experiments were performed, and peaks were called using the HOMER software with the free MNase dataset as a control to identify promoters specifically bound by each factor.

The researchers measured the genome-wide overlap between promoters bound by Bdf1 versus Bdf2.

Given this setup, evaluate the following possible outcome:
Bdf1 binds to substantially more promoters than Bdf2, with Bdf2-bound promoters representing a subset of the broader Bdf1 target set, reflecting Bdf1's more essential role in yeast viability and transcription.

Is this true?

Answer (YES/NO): NO